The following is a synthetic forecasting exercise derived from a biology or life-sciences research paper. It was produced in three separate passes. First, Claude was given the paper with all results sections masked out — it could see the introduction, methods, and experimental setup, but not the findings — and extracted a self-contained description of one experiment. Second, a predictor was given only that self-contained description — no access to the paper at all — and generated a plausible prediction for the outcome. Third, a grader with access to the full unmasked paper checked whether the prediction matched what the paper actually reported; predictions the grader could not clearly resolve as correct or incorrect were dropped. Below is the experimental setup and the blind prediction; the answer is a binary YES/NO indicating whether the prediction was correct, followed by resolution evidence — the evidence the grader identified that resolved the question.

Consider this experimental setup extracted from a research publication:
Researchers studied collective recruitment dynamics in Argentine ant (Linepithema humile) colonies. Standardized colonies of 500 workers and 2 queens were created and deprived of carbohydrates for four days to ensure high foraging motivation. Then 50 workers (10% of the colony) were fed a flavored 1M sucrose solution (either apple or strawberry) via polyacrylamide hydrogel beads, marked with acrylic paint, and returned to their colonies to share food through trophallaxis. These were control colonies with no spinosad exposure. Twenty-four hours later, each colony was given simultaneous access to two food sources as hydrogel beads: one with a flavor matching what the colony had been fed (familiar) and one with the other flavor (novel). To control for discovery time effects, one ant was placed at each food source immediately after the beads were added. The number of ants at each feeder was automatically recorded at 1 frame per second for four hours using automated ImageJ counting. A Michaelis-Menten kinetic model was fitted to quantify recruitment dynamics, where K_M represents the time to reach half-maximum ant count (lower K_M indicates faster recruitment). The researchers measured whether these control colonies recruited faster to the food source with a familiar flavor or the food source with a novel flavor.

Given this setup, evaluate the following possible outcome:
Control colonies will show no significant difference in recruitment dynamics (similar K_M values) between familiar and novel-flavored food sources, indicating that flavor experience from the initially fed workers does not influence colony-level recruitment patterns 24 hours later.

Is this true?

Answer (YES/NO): NO